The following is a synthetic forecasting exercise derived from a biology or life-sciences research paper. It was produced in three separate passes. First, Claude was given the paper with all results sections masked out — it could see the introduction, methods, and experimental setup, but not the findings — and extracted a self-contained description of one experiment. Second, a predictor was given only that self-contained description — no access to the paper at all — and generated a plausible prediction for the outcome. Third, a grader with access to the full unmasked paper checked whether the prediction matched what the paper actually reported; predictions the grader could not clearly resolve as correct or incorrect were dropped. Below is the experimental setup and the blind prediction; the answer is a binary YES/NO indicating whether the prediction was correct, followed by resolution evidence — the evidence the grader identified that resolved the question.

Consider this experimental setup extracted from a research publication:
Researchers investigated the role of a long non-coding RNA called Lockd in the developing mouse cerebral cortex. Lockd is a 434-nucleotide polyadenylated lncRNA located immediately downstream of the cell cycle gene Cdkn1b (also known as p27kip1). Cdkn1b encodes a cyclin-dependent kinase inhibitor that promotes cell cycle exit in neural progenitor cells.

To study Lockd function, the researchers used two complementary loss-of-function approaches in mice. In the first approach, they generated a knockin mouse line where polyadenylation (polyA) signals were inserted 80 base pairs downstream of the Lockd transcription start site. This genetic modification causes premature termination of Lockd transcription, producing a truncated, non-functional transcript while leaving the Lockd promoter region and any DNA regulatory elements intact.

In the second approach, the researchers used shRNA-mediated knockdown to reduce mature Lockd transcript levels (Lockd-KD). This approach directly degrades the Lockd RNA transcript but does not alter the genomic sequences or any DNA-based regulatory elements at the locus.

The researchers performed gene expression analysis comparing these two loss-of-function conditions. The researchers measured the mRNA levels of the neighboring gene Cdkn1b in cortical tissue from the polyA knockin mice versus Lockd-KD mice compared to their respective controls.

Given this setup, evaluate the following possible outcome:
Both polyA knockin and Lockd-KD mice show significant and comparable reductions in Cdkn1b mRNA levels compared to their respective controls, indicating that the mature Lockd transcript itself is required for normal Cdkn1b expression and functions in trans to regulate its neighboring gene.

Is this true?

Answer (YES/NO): NO